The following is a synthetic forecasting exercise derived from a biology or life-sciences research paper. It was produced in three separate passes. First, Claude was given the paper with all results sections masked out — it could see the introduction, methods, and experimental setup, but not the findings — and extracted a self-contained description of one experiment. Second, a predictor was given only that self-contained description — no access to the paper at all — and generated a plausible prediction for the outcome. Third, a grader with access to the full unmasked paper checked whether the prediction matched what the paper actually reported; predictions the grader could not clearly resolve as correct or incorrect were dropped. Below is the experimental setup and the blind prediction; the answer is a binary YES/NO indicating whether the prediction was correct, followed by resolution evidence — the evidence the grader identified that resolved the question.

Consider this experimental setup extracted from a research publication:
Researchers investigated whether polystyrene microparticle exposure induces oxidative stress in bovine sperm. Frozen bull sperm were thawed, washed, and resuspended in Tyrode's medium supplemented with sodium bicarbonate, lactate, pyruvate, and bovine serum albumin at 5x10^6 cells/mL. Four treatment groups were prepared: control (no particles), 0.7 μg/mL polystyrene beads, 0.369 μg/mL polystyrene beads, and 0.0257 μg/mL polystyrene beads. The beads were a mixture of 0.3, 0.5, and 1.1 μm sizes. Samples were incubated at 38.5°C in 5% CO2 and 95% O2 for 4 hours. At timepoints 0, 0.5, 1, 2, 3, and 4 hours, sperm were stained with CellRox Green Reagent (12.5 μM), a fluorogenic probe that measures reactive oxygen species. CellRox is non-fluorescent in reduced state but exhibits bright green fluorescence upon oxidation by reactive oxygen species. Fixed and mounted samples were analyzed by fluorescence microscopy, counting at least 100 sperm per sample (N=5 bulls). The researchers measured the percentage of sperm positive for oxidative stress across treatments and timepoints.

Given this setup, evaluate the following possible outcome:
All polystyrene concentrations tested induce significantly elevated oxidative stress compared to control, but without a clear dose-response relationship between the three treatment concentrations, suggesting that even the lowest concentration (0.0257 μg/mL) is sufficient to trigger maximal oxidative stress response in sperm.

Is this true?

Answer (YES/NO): NO